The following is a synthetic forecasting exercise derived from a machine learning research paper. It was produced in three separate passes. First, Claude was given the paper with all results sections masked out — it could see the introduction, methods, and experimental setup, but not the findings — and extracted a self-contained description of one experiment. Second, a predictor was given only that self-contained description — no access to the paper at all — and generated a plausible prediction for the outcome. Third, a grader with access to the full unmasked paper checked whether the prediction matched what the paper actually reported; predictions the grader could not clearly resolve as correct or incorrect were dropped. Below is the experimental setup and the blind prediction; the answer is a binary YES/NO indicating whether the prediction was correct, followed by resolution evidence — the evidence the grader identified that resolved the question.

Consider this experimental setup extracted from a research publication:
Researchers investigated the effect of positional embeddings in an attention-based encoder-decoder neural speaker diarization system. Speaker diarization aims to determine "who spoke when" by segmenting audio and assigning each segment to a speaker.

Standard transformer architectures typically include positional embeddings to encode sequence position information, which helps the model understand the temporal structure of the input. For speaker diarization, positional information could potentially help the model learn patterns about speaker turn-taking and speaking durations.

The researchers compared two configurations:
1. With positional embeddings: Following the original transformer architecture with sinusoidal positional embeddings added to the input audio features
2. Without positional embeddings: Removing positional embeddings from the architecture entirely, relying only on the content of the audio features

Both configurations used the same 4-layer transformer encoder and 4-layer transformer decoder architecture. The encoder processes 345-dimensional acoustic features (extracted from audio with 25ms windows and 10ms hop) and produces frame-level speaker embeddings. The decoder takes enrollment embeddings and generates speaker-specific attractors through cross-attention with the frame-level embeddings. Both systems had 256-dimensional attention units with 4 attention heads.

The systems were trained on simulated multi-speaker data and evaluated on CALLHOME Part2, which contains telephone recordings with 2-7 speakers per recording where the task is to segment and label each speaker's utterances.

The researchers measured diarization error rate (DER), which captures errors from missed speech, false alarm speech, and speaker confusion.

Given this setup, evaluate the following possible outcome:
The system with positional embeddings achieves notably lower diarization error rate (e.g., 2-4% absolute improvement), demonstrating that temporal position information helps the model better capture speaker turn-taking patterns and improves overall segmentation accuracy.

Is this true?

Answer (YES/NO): NO